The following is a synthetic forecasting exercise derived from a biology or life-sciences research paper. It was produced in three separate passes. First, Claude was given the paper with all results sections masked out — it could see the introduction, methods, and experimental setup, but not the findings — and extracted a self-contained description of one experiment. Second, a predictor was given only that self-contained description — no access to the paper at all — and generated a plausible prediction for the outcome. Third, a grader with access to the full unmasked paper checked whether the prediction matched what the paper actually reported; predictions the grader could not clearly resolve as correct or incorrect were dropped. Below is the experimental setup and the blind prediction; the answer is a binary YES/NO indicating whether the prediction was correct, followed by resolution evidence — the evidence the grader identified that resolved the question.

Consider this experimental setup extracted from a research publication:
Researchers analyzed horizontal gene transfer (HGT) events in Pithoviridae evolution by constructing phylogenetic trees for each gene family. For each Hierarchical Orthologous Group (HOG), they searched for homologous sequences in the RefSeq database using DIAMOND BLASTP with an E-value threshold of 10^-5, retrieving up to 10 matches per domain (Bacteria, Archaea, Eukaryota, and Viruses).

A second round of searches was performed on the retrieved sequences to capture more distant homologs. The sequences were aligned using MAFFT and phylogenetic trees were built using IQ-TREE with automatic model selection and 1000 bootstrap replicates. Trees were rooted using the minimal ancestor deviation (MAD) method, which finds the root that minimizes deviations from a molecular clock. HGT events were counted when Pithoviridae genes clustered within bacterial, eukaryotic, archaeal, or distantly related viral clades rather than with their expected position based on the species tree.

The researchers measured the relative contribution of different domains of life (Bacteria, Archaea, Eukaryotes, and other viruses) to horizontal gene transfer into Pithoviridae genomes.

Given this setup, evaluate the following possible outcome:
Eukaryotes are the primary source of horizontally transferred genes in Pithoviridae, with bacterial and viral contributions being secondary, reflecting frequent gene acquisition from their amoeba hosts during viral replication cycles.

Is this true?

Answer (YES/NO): NO